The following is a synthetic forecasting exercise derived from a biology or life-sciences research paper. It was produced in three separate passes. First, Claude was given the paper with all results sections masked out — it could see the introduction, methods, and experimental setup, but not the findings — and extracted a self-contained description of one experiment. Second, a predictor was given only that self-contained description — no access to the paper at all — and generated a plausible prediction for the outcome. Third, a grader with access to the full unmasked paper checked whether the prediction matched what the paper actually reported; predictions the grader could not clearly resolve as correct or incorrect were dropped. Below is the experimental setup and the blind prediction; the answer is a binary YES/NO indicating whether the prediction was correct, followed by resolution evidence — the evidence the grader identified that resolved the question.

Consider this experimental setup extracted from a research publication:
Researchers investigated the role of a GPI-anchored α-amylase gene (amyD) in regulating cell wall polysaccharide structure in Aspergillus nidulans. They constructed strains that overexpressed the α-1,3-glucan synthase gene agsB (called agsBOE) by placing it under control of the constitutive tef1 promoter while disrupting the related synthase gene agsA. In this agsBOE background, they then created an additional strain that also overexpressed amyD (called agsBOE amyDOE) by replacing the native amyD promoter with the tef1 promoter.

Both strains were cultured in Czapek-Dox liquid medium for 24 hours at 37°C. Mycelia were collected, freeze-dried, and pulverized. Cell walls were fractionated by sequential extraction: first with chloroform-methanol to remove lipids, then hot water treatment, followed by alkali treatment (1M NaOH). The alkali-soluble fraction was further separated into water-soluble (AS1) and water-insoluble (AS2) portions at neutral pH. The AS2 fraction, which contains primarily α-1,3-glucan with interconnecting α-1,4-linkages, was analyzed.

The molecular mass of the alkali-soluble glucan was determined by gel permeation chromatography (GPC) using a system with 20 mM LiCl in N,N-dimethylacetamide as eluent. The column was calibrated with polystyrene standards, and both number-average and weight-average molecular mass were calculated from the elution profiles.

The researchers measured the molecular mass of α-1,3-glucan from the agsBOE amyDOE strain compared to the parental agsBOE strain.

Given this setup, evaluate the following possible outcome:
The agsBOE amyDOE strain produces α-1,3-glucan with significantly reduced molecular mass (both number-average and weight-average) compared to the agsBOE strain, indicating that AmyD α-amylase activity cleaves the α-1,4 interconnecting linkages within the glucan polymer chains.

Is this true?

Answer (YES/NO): YES